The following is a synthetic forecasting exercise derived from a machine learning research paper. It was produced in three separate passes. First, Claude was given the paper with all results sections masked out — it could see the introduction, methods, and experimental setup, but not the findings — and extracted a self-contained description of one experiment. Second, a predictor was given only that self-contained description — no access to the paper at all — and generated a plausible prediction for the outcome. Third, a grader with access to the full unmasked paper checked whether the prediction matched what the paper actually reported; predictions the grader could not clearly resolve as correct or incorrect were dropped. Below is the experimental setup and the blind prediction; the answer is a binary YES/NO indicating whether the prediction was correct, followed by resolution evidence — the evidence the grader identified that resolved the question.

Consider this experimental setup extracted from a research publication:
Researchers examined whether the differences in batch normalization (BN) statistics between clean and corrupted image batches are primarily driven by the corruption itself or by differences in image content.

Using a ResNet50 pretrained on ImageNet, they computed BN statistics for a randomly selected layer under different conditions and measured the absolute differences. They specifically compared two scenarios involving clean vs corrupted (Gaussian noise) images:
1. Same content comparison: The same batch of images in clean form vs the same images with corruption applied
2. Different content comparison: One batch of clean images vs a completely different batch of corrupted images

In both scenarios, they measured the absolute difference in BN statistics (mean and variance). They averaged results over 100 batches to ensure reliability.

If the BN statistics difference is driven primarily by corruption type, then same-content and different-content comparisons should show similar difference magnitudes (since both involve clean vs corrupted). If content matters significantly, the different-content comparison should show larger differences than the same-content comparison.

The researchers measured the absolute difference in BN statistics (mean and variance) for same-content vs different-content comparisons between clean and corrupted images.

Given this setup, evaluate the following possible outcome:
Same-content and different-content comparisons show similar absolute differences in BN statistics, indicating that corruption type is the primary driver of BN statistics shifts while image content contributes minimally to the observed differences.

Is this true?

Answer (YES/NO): YES